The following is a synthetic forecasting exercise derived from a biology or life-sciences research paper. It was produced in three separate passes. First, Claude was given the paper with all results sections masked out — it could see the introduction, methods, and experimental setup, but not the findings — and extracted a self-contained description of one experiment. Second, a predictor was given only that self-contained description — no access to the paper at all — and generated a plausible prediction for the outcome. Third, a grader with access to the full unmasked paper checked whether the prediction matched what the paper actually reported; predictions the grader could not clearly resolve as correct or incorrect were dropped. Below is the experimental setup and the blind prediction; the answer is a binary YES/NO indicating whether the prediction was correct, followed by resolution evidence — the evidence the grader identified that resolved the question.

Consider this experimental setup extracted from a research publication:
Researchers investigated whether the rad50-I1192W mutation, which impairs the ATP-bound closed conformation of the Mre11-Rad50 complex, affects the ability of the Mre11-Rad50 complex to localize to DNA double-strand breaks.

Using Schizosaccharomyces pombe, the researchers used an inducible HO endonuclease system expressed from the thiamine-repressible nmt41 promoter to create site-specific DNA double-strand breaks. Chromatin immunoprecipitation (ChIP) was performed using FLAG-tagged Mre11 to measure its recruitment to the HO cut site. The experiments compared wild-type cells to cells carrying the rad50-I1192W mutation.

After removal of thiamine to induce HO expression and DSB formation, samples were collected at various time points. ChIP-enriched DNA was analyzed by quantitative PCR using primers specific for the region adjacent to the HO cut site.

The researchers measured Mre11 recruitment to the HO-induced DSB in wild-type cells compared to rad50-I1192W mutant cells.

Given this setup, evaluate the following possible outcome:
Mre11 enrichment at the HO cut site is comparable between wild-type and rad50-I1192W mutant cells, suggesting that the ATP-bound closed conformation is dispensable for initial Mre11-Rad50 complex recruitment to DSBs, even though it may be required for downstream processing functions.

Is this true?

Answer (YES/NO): YES